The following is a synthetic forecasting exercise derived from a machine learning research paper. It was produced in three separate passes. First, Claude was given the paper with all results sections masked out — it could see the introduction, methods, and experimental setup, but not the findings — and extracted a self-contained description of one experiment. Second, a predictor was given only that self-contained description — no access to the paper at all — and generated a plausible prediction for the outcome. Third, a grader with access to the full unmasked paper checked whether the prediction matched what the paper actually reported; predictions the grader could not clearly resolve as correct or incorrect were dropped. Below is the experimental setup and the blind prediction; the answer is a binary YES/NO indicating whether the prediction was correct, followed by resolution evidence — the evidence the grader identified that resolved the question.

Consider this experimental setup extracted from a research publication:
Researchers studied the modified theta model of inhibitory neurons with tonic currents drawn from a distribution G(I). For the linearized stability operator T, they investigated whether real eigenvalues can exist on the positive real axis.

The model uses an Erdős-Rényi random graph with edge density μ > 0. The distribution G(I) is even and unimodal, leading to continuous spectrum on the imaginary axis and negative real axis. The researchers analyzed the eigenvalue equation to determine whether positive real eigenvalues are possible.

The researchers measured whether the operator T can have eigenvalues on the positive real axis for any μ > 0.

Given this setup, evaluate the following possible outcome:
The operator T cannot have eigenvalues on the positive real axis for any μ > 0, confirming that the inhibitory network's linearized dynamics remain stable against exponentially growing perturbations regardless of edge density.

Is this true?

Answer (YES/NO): NO